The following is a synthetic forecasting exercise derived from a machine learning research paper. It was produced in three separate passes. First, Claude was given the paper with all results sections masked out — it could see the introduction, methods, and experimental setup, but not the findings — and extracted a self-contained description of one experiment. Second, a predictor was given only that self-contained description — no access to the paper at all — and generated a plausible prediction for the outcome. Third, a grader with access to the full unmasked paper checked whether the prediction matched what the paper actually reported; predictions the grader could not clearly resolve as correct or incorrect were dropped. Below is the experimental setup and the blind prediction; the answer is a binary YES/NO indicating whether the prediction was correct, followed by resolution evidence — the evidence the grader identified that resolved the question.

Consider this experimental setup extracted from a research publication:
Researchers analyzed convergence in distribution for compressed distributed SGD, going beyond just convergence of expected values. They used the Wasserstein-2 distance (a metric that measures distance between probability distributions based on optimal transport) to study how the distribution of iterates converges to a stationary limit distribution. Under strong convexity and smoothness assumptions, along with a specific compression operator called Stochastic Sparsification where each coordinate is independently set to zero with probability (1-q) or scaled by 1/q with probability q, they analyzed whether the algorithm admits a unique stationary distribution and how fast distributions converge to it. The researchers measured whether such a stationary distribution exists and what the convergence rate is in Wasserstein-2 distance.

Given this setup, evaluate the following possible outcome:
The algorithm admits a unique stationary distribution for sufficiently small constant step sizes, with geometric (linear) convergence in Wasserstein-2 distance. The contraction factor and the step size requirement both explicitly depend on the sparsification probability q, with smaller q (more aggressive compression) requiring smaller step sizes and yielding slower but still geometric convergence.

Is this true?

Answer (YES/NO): YES